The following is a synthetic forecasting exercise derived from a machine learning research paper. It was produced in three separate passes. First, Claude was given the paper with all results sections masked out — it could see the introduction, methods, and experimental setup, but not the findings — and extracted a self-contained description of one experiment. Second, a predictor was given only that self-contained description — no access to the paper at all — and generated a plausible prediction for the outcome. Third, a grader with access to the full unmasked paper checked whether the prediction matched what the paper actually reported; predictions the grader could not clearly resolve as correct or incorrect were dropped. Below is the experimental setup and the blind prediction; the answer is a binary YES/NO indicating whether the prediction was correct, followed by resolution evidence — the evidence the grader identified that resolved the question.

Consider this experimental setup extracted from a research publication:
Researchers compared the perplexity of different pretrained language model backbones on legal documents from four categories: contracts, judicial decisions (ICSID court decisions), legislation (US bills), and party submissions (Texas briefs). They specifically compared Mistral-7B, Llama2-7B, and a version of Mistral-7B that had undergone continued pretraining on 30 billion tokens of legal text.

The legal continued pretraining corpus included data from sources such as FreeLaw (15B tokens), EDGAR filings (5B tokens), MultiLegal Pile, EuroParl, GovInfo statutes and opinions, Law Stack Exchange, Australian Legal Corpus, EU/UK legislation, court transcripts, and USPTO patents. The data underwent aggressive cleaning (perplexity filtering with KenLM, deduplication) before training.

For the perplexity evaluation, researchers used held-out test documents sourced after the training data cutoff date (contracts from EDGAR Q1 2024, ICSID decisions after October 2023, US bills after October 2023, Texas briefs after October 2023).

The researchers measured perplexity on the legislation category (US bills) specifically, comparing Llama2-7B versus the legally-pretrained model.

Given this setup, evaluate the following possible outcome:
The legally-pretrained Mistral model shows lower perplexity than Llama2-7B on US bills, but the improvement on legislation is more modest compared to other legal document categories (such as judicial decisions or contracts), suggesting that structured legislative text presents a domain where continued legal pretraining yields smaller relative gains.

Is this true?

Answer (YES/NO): NO